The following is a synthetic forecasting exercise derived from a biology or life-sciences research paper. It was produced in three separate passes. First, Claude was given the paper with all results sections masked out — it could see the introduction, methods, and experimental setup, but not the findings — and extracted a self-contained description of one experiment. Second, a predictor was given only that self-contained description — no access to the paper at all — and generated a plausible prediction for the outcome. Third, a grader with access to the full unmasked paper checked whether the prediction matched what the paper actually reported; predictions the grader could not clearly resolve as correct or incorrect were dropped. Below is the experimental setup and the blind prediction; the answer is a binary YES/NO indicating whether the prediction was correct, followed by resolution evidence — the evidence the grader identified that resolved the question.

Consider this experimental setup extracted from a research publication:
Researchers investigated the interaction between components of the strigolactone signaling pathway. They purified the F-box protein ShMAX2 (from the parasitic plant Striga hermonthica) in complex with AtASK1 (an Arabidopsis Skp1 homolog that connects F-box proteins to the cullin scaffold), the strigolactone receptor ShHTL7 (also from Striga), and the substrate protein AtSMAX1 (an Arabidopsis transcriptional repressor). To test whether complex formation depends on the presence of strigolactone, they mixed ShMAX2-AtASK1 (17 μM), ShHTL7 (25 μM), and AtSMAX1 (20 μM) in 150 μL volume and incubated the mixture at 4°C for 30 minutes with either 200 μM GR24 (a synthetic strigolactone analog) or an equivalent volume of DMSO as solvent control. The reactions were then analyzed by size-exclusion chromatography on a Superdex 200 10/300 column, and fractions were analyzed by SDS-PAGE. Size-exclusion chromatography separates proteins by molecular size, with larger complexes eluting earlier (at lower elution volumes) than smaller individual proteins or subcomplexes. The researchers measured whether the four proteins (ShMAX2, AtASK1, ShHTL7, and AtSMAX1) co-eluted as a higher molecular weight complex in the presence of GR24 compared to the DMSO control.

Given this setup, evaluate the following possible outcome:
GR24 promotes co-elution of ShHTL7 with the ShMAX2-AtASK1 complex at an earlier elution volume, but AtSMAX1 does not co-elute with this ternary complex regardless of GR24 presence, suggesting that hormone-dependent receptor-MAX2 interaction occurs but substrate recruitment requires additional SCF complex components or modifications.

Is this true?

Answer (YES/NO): NO